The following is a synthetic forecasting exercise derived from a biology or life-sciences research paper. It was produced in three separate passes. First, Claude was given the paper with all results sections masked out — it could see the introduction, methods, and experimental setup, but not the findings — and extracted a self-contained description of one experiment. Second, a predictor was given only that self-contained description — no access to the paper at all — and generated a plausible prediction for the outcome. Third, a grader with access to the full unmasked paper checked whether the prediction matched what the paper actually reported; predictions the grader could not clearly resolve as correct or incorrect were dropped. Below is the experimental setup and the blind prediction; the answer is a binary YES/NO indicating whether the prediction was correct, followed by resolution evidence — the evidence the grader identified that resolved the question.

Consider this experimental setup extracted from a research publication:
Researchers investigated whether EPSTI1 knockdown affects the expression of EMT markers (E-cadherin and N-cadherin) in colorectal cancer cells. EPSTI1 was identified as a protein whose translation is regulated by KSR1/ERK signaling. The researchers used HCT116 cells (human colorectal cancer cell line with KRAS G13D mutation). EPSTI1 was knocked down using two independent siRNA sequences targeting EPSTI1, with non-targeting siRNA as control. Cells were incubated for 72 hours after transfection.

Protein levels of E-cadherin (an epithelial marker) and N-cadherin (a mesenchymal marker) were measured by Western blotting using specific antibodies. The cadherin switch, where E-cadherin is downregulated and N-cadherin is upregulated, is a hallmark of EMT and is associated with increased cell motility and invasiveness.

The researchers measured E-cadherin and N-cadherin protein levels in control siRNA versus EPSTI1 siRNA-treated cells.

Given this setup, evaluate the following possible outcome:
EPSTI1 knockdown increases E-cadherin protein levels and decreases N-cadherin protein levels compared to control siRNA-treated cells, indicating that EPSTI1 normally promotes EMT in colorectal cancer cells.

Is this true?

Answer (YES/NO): YES